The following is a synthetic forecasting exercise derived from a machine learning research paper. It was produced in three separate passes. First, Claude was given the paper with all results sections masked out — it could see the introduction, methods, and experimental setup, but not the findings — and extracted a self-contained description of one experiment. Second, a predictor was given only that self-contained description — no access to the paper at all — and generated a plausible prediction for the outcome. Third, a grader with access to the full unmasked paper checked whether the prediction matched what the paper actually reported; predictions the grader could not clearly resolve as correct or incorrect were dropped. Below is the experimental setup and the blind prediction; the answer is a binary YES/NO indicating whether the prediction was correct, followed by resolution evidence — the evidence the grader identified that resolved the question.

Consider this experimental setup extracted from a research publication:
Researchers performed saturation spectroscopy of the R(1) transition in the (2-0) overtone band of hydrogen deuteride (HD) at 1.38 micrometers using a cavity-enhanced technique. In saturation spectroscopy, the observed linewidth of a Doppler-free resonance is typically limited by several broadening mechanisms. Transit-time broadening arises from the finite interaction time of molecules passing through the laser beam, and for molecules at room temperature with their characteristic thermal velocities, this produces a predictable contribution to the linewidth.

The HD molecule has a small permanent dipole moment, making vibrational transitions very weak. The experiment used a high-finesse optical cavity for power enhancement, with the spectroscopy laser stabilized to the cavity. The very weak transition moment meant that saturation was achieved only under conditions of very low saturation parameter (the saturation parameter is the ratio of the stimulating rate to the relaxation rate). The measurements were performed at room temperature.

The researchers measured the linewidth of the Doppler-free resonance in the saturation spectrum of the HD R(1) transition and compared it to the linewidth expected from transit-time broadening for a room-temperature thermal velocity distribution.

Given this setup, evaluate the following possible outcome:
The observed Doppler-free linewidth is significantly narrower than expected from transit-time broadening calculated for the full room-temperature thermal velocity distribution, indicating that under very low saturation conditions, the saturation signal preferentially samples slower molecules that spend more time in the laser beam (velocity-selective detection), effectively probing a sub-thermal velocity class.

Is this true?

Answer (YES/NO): YES